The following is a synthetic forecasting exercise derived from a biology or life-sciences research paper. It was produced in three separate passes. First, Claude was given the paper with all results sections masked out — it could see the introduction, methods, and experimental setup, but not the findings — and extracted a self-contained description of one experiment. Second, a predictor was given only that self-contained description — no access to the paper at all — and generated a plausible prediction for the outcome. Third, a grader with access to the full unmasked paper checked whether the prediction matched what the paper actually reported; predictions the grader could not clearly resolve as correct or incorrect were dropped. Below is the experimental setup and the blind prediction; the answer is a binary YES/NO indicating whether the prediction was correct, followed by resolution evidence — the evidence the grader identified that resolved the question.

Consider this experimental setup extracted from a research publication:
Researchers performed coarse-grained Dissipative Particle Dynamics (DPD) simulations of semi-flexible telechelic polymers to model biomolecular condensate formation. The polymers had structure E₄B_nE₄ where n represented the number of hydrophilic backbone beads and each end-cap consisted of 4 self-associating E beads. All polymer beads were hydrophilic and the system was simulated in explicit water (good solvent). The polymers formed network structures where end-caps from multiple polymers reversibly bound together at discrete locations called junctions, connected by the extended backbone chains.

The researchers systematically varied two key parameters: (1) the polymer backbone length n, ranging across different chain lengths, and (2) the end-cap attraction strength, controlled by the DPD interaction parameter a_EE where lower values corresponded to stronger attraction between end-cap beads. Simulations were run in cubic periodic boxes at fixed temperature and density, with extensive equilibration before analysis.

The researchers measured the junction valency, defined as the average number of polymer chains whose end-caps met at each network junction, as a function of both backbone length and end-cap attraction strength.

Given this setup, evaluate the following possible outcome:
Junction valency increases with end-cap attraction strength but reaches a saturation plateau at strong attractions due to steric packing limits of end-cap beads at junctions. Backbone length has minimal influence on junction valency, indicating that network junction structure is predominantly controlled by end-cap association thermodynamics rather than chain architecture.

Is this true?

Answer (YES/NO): NO